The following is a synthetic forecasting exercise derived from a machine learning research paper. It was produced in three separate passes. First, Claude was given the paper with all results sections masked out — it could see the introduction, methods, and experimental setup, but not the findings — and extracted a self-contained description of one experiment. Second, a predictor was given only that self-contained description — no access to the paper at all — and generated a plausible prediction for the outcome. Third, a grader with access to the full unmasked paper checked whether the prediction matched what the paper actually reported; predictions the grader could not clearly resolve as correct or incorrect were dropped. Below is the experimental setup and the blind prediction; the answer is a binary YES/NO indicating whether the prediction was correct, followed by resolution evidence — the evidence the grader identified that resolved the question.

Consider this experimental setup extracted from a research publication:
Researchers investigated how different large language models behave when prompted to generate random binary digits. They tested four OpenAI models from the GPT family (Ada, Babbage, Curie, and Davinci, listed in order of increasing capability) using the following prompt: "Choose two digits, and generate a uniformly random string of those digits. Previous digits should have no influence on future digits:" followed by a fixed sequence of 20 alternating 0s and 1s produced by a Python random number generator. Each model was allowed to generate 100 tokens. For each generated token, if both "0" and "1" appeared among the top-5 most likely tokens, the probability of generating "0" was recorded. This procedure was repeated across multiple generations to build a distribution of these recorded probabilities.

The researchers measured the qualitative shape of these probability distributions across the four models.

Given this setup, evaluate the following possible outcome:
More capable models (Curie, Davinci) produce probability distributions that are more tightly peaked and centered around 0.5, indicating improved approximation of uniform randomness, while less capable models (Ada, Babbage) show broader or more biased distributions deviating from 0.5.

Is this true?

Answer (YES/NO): NO